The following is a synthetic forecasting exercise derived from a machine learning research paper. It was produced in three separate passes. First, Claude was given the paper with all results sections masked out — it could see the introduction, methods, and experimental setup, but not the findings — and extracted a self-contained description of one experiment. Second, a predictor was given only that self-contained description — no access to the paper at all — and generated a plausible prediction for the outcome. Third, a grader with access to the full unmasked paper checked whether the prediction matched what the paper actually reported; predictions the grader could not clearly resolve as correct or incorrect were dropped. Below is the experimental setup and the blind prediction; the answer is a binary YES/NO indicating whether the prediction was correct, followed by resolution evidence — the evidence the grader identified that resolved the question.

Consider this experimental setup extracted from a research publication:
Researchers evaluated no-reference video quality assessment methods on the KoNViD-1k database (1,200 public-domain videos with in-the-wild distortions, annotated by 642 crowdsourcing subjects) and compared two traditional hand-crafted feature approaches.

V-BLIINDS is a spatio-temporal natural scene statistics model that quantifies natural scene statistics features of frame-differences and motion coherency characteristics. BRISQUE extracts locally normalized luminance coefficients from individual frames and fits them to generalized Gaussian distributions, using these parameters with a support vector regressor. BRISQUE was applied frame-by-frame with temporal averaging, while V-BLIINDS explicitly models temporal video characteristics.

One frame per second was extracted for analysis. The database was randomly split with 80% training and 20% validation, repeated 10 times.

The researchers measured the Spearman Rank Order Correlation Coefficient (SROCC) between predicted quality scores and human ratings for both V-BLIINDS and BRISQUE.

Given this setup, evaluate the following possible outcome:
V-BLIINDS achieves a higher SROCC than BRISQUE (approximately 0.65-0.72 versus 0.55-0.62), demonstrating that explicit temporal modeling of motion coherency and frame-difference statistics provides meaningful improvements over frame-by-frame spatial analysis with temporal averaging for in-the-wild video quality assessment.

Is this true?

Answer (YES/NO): NO